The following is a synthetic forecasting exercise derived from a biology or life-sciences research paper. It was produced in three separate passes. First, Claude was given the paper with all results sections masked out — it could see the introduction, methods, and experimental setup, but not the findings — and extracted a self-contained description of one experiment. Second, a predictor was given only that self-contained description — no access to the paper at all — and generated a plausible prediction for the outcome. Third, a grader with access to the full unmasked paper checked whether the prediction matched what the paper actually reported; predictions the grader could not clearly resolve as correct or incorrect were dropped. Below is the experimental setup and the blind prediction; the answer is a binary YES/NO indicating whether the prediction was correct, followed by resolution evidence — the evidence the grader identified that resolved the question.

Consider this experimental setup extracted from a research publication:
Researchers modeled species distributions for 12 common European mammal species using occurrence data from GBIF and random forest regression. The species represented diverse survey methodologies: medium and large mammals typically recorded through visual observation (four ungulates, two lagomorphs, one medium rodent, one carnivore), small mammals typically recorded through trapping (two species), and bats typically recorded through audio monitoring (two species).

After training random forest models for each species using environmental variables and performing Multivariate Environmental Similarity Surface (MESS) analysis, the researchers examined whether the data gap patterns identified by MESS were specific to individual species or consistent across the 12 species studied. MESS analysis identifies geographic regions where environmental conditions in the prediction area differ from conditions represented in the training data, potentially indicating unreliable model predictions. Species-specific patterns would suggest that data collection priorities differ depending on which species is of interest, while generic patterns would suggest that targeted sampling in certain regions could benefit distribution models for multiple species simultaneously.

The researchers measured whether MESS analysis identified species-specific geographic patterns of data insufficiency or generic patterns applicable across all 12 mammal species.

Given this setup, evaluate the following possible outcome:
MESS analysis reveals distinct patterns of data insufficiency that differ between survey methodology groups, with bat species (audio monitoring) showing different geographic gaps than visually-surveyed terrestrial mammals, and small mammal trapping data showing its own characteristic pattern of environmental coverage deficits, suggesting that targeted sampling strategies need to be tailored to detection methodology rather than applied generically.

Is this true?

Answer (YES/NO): NO